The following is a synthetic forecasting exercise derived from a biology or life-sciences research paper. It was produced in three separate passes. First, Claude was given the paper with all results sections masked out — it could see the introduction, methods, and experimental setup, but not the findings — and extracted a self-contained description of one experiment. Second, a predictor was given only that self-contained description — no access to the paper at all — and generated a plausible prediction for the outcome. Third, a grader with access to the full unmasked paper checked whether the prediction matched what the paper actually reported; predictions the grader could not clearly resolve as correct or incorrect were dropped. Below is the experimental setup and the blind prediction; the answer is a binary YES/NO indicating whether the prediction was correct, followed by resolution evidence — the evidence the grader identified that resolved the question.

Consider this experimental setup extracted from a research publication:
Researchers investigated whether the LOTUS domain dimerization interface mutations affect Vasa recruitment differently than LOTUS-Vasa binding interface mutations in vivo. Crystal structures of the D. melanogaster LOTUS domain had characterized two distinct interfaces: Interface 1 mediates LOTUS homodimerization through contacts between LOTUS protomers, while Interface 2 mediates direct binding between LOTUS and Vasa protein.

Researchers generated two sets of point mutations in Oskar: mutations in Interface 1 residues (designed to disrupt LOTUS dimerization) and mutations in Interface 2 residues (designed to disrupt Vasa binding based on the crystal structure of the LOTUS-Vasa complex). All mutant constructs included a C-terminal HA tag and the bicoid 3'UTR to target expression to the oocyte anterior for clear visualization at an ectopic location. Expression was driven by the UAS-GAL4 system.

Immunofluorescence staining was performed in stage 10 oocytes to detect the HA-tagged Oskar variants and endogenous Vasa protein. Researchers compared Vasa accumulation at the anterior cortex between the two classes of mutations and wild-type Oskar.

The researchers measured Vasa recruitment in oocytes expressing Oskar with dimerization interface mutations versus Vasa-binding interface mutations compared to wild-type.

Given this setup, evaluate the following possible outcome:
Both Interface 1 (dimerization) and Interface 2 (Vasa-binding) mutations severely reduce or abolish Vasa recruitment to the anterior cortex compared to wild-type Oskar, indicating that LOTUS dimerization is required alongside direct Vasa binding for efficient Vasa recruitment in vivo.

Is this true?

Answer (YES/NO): NO